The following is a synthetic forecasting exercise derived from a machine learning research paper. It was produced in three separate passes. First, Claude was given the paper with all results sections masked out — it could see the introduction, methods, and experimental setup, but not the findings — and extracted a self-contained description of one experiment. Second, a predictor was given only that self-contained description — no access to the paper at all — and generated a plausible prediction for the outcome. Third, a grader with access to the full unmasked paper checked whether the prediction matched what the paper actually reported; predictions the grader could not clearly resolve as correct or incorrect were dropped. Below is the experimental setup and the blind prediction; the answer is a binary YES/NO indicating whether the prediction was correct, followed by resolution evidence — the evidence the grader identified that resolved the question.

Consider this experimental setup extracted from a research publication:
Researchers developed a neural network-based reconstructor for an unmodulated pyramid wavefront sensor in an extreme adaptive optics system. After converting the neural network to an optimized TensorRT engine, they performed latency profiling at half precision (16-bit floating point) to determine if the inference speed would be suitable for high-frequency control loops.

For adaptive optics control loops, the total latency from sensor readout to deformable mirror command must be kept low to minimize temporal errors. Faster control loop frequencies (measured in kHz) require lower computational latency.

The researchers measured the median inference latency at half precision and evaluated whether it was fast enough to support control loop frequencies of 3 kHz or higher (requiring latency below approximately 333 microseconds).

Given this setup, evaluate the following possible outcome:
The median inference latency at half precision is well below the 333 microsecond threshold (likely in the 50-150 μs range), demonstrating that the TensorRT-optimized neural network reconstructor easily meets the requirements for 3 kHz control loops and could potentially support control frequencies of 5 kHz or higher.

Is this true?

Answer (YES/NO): YES